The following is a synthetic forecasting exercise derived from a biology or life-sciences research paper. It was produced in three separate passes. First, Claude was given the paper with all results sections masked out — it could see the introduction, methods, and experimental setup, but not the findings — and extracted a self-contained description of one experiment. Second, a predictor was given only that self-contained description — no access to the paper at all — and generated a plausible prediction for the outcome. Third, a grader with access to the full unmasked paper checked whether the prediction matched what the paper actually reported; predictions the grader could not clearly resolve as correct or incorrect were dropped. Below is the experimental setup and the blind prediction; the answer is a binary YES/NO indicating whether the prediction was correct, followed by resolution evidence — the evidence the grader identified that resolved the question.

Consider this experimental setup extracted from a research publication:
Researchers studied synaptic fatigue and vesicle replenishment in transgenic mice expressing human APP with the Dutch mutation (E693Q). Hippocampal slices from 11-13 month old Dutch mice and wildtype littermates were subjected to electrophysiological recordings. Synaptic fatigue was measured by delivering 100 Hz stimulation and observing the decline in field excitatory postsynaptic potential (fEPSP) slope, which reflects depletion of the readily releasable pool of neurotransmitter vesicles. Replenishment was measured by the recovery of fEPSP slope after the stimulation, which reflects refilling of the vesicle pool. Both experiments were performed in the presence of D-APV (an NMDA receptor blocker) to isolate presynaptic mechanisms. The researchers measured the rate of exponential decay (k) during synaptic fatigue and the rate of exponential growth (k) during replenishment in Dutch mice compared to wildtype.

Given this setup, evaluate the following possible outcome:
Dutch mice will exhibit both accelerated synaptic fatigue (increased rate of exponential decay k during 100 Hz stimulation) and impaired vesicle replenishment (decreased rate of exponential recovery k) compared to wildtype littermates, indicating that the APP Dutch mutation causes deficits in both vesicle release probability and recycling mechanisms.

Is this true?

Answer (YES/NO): NO